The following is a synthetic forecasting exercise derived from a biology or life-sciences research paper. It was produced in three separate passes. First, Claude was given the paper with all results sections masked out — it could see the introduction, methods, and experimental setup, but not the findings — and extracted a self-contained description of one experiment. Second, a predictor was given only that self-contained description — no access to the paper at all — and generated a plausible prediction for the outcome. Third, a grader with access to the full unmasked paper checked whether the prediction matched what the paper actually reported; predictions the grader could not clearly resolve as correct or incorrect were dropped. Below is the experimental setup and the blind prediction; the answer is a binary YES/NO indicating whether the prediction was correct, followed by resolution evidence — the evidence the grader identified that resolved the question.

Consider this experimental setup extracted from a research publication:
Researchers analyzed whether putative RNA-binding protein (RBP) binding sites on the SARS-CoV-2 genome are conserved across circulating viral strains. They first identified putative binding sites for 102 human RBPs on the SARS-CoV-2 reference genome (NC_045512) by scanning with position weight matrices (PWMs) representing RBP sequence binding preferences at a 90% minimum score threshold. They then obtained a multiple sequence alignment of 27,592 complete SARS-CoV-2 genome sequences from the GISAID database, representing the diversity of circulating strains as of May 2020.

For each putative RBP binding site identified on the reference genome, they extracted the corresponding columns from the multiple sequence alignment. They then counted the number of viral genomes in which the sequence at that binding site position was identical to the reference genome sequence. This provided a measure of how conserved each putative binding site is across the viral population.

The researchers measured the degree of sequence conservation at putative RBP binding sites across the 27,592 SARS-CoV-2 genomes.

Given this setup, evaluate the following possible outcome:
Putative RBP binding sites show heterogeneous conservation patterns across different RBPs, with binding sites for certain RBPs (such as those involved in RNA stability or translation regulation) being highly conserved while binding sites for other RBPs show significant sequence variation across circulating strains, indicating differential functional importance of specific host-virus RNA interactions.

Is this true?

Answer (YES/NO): NO